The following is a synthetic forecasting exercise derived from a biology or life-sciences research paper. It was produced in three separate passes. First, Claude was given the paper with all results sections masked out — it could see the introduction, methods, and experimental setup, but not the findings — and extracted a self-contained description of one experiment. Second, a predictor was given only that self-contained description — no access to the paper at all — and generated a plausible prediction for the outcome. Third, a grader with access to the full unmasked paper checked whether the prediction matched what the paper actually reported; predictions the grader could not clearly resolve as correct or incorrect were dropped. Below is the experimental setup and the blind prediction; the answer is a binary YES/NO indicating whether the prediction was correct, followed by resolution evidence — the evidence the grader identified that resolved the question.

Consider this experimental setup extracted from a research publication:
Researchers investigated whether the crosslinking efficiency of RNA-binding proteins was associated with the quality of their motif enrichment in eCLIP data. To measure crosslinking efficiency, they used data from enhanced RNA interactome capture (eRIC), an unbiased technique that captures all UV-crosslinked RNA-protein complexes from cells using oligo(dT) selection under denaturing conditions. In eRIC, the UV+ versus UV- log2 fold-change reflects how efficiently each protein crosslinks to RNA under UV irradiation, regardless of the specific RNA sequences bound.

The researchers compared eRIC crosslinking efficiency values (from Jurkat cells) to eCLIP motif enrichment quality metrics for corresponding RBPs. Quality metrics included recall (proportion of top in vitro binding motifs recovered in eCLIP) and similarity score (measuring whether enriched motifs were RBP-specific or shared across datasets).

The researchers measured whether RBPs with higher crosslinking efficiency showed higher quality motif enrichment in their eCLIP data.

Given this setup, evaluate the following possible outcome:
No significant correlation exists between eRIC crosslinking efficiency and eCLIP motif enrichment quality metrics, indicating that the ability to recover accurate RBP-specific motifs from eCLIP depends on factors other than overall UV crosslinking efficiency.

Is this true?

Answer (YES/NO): NO